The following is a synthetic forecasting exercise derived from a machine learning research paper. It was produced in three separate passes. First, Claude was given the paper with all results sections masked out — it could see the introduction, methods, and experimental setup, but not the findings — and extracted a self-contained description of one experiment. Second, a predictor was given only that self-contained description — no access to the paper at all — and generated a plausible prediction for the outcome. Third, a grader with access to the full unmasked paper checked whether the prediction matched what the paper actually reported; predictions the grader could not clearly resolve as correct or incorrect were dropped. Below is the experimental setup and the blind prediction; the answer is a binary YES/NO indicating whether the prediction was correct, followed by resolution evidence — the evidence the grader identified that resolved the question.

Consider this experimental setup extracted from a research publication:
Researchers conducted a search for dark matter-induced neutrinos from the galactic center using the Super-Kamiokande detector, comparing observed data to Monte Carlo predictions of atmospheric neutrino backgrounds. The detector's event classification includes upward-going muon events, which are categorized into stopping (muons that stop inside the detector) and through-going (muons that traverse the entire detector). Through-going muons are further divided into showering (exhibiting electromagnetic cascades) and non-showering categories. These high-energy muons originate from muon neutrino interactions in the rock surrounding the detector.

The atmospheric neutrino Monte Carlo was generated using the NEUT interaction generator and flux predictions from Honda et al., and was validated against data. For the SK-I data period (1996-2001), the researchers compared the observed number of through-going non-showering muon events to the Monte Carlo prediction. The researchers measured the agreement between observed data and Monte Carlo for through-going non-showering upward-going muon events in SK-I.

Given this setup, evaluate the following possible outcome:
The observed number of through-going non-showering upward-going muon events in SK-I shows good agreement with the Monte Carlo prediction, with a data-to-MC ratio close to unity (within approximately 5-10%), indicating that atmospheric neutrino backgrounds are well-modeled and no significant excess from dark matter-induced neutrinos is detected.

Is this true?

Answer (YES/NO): YES